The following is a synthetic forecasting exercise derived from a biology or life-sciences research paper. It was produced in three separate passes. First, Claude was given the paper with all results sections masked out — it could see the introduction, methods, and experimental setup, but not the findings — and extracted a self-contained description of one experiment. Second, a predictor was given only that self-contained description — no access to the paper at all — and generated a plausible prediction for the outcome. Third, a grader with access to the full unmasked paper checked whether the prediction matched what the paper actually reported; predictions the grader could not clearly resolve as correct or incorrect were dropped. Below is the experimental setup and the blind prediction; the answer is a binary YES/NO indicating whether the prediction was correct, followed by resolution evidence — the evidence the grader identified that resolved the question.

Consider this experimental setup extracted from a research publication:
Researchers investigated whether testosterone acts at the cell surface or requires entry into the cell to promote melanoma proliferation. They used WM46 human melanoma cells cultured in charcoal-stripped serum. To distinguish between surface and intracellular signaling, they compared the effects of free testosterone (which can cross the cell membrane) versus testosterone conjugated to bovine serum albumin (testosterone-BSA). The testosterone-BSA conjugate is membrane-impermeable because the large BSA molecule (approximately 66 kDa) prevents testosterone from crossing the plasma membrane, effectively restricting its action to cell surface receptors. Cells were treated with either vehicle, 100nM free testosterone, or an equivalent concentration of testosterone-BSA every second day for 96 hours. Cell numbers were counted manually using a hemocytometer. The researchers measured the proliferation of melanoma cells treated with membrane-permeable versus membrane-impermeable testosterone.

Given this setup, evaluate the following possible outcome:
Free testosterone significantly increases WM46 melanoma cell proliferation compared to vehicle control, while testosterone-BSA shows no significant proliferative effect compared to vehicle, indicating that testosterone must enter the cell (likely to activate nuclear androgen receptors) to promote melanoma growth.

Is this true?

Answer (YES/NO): NO